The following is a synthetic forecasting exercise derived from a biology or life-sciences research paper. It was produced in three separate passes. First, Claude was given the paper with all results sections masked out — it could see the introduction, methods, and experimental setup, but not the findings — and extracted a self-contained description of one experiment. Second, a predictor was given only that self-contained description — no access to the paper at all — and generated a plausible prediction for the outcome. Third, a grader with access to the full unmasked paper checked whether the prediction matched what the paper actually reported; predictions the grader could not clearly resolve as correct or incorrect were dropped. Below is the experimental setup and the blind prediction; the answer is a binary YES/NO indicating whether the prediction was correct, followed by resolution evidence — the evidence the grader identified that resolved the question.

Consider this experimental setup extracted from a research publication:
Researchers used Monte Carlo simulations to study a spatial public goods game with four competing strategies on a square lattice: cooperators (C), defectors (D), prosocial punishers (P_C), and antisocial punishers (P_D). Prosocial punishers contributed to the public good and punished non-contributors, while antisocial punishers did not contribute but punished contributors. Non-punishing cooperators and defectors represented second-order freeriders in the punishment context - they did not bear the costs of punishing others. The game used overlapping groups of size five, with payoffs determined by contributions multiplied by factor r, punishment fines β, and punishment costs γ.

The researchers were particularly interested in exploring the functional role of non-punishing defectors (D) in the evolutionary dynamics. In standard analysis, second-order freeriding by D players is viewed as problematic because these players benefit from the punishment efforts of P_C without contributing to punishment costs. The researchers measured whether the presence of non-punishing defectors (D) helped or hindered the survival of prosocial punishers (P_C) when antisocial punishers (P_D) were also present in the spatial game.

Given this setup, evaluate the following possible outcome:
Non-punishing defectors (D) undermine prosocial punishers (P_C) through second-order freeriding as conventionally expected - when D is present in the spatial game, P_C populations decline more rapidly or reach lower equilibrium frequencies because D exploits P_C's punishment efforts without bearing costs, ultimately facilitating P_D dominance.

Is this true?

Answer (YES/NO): NO